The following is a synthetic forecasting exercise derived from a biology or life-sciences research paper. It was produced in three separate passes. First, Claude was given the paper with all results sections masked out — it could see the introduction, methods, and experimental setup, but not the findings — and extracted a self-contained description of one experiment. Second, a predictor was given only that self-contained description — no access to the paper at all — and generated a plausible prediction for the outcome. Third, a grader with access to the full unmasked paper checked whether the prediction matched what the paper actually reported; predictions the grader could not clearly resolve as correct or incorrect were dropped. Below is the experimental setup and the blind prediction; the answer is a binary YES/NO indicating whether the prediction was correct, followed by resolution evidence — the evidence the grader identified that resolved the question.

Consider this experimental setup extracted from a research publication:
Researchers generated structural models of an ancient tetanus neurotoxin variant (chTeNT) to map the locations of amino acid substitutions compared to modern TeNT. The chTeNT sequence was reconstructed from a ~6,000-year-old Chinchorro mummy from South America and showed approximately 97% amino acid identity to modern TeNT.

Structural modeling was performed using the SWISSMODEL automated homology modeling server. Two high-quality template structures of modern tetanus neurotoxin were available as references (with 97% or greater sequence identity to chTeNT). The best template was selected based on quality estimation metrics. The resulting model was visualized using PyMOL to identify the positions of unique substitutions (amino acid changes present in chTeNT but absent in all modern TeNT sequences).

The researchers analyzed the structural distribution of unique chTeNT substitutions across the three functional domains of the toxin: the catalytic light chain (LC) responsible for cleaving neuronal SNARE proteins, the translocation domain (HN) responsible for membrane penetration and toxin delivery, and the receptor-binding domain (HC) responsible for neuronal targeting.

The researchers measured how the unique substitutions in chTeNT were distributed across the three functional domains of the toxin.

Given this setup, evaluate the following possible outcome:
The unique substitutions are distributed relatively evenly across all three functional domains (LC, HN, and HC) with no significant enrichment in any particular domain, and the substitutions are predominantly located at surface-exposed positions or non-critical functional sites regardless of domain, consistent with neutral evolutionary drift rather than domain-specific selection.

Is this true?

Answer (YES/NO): NO